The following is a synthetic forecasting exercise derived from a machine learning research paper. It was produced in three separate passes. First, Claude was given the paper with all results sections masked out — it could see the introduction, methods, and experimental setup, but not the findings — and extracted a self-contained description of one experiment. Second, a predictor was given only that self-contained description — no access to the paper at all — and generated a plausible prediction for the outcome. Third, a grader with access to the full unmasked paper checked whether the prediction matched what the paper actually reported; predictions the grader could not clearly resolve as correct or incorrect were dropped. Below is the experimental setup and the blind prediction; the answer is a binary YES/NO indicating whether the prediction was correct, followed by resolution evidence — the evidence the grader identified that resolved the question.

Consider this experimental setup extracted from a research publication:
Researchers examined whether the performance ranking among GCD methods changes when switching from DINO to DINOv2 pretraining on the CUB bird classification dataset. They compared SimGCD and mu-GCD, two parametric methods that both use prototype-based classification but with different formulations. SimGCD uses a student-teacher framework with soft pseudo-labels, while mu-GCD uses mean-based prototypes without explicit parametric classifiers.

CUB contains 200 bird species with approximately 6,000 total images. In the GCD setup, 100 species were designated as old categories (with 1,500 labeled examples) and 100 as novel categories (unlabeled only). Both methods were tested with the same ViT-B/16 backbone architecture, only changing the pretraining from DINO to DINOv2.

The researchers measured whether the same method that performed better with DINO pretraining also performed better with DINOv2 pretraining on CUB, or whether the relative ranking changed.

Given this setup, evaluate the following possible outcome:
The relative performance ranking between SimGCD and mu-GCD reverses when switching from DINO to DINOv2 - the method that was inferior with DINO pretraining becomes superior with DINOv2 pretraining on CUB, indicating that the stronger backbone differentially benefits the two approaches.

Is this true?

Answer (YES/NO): NO